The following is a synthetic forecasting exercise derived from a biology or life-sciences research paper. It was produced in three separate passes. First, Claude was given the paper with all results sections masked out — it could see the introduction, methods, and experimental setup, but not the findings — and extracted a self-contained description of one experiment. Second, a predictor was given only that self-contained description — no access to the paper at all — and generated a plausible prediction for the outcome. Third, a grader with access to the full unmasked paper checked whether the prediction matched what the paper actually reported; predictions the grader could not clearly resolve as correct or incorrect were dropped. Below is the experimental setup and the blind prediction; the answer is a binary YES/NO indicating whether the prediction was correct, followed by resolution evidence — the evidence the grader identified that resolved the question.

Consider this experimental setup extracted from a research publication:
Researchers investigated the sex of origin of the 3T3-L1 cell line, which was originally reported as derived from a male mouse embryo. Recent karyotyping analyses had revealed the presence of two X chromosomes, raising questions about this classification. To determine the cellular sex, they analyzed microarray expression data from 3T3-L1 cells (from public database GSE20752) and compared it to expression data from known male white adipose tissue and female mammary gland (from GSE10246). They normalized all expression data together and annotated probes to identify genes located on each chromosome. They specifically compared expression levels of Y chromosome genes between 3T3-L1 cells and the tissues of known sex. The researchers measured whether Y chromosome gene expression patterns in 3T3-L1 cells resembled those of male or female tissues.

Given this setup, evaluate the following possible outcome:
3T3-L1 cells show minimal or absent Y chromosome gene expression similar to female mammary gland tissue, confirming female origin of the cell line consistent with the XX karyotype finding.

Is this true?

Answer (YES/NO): YES